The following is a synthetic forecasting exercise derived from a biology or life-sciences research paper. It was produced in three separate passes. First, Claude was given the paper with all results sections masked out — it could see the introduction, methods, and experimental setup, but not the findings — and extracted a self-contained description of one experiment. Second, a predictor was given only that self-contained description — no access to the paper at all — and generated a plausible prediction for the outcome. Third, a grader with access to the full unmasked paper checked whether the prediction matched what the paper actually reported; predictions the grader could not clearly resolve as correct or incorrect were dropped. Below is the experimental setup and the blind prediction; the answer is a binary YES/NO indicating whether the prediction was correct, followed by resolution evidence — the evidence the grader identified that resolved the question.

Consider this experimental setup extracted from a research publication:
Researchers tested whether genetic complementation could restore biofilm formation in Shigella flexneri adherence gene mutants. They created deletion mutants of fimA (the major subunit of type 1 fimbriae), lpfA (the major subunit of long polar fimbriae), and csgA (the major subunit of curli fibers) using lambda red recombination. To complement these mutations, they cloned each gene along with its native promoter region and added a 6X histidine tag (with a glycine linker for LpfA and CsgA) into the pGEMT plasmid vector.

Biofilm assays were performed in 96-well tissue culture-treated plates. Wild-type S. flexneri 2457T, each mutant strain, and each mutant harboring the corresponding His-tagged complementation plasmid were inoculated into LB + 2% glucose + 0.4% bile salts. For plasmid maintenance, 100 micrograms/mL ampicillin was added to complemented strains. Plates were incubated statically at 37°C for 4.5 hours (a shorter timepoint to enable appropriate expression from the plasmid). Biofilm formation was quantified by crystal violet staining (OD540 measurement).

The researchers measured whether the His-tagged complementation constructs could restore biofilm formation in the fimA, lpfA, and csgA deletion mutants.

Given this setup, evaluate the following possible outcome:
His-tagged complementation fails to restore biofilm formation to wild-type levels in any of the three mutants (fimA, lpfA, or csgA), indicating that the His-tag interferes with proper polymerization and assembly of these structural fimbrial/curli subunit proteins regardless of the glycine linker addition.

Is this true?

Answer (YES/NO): NO